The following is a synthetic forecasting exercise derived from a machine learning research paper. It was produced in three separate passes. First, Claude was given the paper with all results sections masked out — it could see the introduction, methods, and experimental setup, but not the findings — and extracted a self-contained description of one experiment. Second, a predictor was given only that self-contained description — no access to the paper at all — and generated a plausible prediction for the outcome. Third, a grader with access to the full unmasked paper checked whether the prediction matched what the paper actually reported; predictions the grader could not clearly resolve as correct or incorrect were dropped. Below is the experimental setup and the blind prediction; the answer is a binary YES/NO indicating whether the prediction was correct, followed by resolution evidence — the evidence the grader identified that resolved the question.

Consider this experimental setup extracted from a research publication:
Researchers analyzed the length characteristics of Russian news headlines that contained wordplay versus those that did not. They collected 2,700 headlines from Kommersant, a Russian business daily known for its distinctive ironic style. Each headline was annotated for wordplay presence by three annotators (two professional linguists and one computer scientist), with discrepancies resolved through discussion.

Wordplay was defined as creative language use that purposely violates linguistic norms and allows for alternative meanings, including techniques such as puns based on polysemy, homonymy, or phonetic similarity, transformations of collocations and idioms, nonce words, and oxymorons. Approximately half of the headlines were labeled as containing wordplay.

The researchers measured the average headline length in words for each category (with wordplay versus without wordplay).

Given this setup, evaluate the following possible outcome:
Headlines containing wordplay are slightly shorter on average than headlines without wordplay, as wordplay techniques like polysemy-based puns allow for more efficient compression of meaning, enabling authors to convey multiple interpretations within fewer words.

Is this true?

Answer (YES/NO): YES